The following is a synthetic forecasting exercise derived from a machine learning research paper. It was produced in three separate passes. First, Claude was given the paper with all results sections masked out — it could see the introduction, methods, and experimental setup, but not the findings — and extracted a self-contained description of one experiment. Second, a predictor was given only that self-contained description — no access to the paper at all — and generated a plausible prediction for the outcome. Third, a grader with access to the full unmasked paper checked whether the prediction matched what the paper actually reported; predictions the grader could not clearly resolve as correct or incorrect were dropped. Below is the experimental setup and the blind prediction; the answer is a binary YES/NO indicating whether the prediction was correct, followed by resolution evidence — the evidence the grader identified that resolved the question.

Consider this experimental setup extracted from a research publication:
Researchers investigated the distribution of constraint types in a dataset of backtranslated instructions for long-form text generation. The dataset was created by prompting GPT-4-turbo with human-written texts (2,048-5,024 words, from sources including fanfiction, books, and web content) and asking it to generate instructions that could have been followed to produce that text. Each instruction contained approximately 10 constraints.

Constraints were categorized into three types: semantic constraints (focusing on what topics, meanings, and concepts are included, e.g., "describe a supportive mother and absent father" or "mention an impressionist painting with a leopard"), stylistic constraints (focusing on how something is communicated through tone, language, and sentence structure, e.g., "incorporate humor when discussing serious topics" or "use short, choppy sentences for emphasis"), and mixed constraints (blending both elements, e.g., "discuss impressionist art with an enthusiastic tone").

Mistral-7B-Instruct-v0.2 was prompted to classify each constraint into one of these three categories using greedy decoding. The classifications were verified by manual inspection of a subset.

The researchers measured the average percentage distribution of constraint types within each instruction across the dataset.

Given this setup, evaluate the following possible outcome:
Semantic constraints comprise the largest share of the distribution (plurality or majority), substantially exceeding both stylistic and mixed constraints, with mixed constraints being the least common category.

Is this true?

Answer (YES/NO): NO